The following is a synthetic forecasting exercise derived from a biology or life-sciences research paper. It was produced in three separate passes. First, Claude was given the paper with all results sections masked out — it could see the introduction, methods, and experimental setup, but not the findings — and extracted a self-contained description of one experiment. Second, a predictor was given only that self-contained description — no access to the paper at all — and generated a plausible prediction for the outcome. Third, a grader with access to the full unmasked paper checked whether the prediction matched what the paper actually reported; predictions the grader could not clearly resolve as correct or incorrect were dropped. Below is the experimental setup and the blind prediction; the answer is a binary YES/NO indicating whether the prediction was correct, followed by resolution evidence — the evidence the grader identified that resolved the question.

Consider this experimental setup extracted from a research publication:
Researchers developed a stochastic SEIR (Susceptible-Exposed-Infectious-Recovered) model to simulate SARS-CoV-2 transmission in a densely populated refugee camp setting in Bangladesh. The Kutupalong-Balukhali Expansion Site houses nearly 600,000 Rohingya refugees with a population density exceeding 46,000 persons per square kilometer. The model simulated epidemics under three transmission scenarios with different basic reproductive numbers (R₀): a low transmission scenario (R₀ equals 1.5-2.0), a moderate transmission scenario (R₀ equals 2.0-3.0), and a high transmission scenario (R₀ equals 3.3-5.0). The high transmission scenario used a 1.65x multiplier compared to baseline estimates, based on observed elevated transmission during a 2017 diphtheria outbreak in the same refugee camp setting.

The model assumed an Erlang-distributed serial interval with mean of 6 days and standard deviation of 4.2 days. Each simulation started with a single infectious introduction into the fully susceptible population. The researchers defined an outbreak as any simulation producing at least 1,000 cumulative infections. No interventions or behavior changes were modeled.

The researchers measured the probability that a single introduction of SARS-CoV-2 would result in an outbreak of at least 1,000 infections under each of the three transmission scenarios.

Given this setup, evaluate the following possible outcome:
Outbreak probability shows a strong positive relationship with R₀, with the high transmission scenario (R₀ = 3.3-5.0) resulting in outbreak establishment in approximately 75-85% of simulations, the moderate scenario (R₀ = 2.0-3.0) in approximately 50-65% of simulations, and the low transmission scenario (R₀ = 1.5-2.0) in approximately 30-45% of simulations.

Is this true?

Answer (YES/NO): NO